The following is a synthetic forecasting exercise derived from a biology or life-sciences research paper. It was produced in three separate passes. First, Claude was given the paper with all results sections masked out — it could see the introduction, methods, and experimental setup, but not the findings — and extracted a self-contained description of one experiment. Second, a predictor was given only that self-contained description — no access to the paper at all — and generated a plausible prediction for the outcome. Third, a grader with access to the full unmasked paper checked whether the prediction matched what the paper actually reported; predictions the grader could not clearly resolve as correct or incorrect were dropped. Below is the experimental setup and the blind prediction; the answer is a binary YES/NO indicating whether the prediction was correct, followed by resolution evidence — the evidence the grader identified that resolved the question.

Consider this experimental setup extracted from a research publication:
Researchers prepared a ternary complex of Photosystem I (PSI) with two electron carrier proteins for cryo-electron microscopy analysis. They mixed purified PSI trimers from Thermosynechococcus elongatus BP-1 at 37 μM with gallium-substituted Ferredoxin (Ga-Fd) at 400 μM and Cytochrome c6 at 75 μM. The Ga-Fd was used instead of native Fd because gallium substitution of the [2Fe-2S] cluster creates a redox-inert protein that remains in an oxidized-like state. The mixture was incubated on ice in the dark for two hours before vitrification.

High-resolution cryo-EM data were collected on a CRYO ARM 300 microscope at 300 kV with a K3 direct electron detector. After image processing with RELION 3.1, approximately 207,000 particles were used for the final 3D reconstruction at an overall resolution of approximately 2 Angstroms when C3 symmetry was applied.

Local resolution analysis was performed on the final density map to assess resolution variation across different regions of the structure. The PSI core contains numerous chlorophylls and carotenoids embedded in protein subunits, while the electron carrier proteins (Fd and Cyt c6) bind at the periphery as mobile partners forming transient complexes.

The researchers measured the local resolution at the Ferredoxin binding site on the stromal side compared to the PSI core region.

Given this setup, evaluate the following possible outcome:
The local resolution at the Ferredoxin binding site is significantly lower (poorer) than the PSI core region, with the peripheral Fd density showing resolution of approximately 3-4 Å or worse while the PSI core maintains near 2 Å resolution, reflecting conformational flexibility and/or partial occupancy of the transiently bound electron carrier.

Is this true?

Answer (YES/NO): NO